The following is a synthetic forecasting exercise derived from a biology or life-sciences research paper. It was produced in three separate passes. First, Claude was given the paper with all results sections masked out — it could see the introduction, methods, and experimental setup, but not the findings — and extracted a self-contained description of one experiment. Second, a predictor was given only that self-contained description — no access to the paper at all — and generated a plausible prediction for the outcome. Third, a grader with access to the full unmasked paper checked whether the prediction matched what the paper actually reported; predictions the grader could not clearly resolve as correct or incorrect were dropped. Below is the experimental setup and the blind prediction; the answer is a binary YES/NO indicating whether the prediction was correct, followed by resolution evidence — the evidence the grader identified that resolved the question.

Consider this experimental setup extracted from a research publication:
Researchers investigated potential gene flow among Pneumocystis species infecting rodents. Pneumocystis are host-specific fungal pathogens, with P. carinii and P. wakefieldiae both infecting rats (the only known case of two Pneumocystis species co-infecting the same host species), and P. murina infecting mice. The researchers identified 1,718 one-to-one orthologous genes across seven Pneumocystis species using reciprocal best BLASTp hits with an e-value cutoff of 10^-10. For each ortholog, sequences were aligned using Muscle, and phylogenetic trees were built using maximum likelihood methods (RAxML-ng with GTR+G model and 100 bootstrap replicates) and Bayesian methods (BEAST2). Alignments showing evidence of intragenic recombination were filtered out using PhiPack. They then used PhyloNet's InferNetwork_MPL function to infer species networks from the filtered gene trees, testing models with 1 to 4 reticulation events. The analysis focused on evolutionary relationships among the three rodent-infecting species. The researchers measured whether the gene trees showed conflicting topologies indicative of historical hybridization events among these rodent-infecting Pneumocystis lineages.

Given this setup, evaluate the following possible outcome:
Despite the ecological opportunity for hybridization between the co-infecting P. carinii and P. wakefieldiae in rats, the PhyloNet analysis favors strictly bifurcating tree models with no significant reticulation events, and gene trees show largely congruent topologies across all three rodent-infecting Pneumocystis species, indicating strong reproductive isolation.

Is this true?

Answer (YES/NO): NO